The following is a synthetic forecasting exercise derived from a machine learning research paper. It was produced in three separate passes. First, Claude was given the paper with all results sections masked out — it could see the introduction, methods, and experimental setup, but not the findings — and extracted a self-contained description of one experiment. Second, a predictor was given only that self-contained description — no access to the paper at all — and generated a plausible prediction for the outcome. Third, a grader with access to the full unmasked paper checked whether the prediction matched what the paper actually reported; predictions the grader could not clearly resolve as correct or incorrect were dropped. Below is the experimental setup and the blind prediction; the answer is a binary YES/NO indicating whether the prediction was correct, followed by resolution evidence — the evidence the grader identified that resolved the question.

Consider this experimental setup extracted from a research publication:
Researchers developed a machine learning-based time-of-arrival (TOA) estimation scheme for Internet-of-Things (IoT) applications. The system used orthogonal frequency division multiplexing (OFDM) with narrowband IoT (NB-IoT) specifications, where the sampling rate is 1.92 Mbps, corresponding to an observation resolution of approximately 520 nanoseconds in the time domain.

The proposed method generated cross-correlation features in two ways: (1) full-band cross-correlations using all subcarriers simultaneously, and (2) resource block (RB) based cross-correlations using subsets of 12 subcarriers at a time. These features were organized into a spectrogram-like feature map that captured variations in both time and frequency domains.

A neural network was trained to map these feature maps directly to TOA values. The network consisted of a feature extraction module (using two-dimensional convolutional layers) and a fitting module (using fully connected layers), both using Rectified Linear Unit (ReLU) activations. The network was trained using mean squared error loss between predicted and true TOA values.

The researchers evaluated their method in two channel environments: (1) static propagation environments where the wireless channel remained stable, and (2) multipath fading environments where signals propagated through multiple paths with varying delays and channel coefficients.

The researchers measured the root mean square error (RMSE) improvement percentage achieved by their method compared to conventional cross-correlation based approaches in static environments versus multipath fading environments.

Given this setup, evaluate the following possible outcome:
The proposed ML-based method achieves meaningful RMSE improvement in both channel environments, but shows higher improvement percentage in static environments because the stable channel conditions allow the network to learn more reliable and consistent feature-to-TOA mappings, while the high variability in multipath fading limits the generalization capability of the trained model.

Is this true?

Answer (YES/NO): YES